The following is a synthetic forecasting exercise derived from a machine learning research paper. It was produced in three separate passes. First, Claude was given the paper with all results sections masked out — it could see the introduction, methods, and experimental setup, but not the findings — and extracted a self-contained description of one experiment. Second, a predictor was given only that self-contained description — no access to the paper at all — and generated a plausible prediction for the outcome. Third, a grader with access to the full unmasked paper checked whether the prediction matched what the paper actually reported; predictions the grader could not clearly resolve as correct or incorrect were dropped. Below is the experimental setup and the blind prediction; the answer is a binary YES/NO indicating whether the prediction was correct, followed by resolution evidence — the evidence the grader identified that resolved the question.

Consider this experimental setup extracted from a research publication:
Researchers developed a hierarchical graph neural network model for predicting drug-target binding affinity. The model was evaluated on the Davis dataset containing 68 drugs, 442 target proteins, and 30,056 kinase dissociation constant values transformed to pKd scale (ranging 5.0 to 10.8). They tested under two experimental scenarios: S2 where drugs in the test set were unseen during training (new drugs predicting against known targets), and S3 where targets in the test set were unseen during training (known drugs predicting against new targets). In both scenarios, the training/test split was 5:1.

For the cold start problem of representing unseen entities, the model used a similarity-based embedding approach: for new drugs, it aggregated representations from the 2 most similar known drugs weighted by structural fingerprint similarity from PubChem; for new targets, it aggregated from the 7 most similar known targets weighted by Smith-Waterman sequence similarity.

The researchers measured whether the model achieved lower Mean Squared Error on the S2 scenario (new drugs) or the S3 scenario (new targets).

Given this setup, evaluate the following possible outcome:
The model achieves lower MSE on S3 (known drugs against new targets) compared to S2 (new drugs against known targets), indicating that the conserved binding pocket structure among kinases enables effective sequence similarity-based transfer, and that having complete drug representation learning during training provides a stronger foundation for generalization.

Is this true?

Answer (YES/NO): YES